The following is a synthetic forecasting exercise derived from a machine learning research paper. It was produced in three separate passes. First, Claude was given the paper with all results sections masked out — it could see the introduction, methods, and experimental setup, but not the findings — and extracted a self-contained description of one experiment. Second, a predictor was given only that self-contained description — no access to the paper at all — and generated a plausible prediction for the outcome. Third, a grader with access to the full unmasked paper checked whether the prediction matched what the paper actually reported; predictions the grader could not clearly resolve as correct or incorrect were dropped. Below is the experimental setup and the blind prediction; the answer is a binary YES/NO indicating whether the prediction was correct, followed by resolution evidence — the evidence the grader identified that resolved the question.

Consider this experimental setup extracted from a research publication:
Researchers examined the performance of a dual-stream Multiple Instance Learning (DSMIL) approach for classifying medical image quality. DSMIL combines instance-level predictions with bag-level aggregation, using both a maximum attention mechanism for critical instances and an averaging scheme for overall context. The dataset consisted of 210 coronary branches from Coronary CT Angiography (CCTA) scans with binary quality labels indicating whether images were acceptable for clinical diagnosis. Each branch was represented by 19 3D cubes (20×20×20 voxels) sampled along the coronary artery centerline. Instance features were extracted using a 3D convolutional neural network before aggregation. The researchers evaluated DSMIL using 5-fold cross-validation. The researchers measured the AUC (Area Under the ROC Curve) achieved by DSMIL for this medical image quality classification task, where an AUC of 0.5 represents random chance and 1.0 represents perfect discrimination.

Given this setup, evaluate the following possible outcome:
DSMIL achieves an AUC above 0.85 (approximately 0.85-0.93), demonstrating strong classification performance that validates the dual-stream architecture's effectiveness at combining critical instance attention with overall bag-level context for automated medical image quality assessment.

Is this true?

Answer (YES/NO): NO